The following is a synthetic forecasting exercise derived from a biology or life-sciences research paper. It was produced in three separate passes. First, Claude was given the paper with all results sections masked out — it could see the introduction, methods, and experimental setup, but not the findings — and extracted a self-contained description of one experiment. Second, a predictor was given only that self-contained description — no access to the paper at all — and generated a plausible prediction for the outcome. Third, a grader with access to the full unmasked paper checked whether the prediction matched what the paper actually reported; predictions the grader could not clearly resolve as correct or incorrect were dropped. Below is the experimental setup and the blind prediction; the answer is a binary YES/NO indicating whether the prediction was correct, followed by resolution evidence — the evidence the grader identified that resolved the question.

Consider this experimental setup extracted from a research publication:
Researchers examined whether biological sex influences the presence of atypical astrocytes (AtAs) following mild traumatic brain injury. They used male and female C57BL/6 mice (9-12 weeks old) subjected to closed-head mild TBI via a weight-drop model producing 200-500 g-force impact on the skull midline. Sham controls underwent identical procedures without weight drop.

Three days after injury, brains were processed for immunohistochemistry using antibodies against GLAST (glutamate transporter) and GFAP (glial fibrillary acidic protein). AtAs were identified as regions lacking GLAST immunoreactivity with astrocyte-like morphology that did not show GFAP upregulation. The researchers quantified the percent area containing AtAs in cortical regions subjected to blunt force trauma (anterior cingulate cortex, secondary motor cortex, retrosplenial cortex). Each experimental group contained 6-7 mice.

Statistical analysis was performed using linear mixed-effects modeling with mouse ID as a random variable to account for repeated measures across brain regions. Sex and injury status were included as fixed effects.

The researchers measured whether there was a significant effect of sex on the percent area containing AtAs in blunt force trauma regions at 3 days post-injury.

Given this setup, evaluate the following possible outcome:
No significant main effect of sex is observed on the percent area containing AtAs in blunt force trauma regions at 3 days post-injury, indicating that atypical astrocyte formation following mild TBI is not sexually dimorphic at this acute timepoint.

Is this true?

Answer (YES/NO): YES